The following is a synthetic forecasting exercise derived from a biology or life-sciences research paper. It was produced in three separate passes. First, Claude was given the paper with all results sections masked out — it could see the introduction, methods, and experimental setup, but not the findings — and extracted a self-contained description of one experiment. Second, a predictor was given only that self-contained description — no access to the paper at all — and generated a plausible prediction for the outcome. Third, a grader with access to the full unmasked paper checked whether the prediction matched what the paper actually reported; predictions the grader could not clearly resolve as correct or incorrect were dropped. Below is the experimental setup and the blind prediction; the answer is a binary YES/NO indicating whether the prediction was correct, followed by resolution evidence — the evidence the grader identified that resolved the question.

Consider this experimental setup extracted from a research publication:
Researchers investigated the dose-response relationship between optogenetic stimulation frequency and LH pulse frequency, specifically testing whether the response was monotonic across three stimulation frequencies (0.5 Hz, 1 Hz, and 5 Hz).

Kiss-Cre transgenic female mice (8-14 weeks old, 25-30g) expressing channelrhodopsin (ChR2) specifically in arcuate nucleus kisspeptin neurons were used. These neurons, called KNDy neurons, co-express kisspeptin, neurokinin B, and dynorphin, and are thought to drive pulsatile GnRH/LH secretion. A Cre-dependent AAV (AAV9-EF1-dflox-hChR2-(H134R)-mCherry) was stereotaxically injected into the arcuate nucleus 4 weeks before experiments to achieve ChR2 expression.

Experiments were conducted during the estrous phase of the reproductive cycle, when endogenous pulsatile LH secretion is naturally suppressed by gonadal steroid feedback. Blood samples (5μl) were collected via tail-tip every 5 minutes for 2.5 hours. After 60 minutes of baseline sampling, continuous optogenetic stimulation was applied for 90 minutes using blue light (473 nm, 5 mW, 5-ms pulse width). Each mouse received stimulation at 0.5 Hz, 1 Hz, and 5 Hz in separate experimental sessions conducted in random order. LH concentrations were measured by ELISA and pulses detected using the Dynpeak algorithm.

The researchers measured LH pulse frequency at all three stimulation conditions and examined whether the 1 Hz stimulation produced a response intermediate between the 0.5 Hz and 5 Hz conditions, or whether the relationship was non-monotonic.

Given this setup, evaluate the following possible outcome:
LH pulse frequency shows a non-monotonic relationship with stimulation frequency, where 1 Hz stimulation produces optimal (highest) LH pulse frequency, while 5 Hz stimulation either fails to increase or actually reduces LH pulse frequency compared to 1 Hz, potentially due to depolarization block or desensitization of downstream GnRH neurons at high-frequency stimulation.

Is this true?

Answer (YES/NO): NO